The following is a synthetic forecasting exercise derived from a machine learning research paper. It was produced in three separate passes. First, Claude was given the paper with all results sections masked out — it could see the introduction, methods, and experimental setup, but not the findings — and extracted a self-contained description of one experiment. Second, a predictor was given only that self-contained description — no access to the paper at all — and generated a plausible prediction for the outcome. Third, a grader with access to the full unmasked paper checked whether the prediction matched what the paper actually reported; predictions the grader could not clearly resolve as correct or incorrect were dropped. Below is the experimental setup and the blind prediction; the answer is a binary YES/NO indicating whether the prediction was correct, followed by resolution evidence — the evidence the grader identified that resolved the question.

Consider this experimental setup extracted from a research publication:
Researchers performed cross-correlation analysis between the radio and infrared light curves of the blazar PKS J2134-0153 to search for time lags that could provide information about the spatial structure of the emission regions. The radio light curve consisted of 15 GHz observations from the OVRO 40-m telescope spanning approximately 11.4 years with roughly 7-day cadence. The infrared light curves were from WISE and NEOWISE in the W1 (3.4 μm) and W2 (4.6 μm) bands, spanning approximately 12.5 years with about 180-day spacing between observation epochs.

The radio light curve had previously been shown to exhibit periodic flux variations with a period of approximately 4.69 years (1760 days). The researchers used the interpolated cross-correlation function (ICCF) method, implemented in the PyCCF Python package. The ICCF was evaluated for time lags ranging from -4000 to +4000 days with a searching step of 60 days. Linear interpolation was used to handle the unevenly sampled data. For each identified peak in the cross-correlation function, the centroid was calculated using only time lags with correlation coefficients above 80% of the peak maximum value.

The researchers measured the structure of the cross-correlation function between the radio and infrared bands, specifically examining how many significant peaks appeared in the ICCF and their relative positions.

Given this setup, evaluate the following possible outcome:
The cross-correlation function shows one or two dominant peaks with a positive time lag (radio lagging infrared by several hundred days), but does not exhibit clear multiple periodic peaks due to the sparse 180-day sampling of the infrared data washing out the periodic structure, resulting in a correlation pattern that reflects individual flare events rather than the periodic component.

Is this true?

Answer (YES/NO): NO